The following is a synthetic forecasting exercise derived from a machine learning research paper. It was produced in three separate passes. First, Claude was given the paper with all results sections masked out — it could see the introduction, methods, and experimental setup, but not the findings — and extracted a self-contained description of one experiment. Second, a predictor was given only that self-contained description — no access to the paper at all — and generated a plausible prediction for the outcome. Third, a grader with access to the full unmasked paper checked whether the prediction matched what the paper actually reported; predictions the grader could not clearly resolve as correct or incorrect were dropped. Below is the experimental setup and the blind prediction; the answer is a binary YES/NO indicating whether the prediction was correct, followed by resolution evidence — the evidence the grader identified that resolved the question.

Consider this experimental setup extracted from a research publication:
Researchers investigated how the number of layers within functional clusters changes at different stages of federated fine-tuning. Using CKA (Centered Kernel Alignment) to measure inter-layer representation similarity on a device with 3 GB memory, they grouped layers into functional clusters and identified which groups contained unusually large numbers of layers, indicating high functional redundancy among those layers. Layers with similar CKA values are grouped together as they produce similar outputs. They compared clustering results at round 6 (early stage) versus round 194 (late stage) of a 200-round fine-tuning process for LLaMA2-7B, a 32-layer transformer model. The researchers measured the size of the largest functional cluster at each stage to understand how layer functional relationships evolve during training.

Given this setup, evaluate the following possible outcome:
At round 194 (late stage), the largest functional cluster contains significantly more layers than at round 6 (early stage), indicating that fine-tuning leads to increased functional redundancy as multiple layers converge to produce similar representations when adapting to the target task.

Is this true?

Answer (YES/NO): NO